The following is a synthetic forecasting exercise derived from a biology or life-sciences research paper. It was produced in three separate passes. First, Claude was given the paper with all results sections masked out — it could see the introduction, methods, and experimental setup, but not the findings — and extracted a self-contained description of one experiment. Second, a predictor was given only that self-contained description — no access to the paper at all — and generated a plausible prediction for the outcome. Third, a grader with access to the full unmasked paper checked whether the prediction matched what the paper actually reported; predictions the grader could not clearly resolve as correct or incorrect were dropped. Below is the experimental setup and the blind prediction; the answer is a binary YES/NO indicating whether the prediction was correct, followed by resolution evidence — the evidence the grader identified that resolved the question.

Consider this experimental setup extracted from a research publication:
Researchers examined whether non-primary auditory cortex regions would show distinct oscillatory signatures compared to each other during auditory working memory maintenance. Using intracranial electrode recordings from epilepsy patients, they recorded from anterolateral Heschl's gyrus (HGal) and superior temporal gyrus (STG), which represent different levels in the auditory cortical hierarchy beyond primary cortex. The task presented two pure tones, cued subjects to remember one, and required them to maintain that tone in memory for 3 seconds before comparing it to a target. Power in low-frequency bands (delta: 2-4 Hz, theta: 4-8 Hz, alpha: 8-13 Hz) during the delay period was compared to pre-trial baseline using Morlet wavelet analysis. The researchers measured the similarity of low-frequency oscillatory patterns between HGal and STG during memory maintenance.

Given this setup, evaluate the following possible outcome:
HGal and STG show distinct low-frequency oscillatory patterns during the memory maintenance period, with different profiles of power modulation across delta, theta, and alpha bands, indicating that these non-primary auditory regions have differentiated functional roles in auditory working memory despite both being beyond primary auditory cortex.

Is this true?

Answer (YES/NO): YES